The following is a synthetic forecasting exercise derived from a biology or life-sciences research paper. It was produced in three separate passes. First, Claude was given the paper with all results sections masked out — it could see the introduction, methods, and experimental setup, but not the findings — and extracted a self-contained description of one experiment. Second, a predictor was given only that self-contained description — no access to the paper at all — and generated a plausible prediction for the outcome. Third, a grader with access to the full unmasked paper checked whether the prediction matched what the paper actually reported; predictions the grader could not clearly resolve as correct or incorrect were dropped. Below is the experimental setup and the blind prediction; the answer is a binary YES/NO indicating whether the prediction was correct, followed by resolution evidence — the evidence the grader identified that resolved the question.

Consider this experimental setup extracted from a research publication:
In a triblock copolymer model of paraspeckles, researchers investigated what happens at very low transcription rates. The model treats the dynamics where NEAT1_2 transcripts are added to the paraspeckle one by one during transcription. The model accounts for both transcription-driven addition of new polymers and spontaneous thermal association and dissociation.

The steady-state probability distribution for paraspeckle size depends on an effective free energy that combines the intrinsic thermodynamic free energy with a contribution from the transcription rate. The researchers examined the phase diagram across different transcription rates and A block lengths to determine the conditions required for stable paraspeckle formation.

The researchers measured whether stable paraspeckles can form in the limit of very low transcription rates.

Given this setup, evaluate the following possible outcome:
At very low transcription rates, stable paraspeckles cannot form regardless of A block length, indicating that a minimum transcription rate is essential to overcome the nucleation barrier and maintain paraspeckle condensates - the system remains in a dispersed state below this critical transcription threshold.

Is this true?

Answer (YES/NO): YES